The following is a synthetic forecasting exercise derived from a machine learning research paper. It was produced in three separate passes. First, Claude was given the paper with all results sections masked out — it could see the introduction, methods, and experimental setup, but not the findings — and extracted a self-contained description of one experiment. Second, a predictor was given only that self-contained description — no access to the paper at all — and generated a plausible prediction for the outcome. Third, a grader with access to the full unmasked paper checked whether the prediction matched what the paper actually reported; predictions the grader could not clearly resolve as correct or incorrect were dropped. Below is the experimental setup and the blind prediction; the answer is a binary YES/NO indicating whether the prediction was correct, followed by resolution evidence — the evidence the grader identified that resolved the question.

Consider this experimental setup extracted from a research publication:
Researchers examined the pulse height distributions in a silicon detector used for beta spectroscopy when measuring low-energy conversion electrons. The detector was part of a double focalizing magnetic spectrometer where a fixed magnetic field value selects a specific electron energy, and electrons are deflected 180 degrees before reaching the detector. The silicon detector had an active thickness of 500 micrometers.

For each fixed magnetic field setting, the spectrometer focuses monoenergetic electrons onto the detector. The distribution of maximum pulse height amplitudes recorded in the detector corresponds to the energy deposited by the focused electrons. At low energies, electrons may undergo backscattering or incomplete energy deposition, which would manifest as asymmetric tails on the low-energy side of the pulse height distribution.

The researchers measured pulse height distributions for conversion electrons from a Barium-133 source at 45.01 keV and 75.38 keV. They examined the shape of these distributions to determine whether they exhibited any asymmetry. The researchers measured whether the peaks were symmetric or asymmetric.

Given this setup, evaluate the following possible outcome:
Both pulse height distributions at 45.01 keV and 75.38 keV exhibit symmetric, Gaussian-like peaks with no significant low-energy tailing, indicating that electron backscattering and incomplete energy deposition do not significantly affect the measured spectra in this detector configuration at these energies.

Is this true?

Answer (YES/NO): YES